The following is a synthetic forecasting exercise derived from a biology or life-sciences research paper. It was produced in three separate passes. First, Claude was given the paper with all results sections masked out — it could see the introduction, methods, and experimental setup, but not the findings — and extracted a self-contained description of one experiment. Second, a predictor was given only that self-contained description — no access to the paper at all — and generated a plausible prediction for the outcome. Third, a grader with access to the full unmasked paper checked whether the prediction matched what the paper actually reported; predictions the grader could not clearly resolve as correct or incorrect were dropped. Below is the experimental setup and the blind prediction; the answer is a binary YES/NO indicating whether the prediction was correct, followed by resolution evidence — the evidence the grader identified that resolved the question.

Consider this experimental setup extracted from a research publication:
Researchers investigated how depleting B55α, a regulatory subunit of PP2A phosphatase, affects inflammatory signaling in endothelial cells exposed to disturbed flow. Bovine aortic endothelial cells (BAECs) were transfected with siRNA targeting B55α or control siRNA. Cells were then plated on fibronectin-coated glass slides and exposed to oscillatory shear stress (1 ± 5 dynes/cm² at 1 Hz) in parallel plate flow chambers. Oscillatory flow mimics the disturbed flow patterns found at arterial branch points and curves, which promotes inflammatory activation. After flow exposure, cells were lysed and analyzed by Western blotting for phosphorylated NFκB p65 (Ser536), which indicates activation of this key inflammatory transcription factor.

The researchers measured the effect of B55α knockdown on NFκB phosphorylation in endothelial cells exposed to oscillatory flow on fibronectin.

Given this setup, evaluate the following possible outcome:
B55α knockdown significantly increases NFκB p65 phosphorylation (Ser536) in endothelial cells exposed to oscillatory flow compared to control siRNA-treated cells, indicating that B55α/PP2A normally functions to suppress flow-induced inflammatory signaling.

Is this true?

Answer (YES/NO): NO